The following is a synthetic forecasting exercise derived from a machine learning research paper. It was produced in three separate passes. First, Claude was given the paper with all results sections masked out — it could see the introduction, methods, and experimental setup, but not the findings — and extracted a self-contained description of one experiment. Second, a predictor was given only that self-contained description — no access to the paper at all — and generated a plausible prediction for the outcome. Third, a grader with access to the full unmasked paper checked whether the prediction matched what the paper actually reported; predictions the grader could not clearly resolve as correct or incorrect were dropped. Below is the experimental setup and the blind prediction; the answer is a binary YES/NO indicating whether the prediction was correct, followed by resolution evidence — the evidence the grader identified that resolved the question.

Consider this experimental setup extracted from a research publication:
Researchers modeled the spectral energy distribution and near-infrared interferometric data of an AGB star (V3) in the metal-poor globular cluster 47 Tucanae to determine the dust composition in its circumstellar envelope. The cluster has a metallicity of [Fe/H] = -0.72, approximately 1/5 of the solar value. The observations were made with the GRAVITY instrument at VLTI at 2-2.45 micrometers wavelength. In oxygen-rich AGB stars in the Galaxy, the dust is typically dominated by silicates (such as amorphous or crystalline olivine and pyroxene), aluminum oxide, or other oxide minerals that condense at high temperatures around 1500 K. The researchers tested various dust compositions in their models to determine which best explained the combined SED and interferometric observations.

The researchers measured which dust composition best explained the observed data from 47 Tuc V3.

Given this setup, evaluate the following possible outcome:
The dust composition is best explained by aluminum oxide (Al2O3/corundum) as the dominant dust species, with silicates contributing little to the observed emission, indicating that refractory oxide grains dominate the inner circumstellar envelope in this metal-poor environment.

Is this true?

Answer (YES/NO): NO